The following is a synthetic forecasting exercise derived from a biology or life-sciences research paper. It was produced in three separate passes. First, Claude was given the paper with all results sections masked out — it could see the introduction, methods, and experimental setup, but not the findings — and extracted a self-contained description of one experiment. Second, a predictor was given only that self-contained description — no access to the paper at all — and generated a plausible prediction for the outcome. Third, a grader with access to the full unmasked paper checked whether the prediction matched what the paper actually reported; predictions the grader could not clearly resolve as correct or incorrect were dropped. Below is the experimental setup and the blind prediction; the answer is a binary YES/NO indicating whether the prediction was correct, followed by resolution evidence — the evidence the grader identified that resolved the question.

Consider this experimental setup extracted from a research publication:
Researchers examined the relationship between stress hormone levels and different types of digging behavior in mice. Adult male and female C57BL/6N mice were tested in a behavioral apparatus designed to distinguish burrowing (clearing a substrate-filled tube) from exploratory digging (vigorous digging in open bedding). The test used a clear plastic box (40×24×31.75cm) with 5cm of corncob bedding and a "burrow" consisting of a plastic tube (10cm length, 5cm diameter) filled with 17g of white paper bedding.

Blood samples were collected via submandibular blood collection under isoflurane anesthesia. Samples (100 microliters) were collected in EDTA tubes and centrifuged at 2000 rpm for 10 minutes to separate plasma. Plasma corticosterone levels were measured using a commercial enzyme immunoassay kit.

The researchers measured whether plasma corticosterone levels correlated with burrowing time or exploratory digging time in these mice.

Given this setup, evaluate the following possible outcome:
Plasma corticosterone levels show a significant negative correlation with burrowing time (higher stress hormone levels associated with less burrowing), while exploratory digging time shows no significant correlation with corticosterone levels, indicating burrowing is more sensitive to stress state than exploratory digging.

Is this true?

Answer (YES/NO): NO